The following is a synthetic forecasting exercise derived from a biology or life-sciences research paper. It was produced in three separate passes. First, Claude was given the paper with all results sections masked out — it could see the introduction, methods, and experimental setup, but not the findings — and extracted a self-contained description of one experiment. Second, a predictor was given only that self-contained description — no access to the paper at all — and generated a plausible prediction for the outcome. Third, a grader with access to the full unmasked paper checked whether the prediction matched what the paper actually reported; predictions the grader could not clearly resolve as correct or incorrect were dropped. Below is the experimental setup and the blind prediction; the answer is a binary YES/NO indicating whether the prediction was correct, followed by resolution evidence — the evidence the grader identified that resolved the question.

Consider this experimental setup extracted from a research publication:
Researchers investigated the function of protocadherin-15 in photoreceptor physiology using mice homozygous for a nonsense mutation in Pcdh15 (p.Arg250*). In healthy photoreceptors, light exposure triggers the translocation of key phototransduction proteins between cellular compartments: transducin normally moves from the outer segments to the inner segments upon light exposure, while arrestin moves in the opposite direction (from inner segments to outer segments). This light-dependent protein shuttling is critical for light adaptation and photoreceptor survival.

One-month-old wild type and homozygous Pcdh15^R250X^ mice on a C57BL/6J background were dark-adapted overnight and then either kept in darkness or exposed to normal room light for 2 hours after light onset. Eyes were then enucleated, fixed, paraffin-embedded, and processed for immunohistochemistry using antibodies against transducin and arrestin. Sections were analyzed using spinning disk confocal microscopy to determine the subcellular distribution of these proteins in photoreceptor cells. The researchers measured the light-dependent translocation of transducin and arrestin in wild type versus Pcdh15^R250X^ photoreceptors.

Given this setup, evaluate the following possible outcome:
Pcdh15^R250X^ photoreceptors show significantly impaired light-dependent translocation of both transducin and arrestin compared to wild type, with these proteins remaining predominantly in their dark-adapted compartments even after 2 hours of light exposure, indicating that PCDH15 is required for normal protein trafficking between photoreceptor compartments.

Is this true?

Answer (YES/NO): NO